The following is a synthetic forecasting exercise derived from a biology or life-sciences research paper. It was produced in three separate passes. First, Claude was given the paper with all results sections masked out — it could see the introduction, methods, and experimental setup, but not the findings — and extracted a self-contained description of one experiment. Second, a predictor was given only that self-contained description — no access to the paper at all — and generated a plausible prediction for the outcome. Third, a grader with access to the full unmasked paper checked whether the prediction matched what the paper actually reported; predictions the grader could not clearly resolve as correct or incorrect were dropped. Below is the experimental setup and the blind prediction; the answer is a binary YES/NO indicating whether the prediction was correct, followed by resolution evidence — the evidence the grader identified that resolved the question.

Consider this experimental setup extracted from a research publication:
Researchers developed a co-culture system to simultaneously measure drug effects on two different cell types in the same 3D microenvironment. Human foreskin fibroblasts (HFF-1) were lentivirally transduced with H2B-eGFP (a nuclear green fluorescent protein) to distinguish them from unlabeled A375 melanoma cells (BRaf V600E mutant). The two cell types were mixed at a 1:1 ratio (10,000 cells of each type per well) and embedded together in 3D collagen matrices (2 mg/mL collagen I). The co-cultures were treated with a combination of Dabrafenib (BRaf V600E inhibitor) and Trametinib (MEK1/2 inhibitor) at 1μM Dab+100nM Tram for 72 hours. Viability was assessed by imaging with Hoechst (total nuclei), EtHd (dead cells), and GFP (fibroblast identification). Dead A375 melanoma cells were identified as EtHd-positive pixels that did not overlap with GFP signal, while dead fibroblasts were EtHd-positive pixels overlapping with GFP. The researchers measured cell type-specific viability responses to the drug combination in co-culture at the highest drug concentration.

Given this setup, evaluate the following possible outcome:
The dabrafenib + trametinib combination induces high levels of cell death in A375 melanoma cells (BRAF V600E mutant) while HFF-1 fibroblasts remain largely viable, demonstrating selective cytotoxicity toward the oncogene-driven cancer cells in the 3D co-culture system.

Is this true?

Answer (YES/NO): NO